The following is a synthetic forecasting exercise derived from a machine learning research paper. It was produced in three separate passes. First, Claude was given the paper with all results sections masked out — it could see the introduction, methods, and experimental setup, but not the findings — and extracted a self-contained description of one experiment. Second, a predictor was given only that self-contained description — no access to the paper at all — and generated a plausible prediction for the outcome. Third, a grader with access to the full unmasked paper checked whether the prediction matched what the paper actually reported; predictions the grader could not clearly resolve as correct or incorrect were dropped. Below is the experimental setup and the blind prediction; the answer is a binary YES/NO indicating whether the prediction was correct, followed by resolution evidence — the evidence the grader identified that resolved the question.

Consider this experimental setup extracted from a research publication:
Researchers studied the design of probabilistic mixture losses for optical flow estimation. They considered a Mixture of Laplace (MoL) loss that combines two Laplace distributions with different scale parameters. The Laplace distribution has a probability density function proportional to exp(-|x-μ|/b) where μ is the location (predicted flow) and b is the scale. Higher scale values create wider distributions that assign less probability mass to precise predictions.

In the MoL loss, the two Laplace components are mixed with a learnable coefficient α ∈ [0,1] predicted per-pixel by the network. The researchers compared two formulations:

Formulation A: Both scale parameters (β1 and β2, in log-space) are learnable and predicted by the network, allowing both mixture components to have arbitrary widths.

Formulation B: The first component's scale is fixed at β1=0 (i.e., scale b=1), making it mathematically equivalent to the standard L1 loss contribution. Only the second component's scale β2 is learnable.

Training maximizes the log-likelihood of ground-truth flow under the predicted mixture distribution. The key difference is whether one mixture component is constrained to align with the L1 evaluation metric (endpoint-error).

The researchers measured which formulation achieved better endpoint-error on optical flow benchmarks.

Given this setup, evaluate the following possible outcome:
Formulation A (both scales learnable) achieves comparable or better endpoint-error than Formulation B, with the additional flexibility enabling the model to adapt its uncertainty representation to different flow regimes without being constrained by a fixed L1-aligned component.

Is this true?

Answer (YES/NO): NO